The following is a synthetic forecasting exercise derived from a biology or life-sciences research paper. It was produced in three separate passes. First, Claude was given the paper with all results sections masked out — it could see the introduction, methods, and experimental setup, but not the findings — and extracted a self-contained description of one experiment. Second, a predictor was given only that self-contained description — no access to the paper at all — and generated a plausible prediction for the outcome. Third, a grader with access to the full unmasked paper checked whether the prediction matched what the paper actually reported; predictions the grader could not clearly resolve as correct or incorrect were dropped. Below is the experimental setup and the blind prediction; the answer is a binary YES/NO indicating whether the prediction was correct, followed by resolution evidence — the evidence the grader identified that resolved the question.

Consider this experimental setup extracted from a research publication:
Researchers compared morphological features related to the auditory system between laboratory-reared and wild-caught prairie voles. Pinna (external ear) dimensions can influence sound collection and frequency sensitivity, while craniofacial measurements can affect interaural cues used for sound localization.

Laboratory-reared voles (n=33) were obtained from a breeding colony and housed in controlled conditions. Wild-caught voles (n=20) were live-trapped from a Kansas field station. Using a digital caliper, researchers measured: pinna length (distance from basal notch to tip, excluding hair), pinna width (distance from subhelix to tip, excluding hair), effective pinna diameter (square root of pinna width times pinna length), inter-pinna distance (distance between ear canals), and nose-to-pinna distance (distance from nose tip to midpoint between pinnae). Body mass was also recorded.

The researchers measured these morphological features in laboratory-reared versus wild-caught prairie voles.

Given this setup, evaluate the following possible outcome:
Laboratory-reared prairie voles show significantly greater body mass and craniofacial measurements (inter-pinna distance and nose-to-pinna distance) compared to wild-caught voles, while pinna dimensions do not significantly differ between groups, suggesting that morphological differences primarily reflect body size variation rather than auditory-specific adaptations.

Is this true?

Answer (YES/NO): NO